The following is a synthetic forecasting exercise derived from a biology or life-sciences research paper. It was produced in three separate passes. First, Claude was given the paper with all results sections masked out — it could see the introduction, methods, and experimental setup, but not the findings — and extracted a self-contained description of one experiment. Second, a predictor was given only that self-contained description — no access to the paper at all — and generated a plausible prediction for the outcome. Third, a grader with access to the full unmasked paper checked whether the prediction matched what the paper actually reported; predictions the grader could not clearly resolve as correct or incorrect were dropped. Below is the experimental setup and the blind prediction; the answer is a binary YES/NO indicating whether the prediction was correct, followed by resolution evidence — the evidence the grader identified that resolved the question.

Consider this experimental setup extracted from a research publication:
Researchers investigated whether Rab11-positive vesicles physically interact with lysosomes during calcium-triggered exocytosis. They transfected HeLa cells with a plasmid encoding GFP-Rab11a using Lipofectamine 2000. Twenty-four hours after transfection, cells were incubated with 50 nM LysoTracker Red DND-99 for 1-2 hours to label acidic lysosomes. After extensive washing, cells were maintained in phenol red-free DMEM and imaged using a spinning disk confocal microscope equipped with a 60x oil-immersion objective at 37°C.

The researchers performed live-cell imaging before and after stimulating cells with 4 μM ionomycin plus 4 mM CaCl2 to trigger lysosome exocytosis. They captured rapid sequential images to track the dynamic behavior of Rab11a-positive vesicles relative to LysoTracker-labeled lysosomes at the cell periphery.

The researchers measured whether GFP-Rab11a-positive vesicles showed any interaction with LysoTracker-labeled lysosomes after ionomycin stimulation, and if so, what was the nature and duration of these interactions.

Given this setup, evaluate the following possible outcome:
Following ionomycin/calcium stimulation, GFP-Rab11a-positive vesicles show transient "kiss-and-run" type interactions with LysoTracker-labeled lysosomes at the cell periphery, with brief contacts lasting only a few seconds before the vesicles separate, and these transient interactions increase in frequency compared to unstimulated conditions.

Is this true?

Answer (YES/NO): NO